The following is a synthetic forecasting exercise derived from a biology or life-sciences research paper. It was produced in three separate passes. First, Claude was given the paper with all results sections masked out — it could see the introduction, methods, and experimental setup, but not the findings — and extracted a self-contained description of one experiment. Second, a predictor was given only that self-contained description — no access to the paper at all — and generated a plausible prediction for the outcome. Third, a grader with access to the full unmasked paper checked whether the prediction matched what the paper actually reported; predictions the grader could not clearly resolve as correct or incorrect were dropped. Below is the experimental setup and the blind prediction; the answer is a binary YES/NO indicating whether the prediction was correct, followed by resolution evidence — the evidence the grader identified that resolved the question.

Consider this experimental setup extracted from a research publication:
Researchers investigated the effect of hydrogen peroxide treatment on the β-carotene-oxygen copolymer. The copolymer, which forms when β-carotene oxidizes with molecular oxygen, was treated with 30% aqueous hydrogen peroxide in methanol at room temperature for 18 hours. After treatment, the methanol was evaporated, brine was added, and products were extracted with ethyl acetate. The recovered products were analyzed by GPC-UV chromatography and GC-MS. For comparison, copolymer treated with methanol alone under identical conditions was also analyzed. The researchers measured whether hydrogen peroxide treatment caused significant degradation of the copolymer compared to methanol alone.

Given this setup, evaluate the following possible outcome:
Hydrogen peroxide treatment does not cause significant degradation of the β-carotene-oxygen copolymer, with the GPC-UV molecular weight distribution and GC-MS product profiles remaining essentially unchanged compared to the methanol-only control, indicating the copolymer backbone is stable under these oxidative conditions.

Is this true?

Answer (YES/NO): YES